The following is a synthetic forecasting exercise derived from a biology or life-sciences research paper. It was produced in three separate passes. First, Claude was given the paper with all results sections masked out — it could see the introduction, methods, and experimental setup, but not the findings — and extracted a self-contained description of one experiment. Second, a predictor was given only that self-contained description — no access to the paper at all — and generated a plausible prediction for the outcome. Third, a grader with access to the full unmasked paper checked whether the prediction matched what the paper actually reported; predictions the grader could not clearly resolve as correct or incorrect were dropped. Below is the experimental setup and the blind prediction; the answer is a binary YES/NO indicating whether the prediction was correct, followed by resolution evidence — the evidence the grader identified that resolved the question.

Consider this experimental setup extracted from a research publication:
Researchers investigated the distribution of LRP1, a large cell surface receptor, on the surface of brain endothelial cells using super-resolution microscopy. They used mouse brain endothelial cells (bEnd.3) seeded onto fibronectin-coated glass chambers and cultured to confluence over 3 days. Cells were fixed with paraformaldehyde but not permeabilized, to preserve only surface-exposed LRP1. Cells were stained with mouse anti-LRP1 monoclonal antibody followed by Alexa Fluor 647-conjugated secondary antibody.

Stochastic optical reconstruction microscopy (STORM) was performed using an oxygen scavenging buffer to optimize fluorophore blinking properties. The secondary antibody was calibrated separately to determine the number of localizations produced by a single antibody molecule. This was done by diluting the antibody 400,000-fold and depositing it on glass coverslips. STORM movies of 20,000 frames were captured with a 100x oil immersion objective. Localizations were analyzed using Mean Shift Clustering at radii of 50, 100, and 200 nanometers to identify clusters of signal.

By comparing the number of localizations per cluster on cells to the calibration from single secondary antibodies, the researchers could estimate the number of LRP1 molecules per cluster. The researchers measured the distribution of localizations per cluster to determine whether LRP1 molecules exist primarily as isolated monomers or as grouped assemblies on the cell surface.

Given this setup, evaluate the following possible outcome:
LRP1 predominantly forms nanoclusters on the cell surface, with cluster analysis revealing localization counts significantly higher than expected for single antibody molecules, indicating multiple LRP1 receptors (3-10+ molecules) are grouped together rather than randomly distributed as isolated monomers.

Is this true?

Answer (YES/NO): YES